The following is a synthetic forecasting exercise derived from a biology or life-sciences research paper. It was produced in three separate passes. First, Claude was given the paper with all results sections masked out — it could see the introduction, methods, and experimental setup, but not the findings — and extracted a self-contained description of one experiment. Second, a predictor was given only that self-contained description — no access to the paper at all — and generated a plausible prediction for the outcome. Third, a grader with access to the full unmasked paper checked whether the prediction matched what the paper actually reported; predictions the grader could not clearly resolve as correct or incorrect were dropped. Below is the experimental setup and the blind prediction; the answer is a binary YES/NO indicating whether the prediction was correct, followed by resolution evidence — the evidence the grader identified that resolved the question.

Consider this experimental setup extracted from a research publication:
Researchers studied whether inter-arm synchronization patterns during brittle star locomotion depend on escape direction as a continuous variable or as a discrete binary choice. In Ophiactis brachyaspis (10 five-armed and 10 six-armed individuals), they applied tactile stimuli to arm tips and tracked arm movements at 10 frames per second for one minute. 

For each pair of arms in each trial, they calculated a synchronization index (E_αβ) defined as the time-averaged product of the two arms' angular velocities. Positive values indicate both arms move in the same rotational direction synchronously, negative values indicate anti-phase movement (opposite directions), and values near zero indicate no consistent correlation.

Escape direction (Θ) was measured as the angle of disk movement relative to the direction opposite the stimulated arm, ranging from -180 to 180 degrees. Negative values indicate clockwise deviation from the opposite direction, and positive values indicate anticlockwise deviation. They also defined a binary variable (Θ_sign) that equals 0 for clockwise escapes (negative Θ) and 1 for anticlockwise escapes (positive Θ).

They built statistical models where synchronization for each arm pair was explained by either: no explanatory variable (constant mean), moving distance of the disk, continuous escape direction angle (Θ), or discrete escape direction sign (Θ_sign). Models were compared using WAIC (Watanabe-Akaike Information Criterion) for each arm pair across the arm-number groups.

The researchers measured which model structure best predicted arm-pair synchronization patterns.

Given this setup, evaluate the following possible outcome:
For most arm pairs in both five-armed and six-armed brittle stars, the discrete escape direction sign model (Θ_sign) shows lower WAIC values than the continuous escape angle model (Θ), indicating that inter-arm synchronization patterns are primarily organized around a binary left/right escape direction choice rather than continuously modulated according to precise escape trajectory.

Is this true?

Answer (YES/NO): YES